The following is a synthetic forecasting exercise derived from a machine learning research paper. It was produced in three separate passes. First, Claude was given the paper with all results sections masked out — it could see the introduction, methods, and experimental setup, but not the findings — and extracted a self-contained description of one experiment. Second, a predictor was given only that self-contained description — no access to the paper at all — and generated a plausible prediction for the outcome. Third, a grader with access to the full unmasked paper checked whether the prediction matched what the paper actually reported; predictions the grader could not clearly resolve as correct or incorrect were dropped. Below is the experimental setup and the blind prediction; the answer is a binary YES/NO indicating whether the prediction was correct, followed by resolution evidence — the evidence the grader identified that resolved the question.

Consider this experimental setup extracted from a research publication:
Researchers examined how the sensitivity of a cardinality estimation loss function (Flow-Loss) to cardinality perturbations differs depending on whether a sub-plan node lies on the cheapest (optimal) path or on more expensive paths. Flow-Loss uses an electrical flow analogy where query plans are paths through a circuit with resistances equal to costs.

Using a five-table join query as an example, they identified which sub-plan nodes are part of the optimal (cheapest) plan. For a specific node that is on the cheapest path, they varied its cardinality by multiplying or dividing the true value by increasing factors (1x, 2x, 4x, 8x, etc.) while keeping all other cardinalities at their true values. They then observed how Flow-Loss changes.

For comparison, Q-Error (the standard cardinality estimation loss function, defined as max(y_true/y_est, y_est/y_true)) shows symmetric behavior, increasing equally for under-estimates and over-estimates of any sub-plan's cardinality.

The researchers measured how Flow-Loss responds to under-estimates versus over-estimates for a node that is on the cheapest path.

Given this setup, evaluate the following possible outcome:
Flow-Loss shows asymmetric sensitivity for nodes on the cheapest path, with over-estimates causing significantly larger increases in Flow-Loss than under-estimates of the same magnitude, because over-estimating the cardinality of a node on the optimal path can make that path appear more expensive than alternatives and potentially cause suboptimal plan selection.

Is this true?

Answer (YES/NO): YES